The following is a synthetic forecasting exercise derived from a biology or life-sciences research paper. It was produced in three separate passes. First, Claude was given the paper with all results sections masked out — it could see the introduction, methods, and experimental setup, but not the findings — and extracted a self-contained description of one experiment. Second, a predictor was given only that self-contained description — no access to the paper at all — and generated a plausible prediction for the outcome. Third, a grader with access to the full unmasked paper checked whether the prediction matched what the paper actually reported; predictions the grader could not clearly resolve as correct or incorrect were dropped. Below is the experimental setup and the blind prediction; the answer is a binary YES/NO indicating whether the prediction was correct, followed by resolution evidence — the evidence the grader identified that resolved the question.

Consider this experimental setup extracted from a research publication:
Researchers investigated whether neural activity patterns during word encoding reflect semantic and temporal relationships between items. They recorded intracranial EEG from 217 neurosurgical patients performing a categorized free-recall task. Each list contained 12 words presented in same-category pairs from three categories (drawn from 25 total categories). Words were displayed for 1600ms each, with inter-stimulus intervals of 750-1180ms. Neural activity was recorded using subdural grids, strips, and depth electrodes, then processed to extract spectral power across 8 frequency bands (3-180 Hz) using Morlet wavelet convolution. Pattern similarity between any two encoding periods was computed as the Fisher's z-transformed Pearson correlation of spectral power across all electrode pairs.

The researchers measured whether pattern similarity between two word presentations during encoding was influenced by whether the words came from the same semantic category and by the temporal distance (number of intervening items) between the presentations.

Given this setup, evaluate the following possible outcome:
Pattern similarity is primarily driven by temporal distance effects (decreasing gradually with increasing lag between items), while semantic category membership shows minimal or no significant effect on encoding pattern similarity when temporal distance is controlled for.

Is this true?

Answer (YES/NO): NO